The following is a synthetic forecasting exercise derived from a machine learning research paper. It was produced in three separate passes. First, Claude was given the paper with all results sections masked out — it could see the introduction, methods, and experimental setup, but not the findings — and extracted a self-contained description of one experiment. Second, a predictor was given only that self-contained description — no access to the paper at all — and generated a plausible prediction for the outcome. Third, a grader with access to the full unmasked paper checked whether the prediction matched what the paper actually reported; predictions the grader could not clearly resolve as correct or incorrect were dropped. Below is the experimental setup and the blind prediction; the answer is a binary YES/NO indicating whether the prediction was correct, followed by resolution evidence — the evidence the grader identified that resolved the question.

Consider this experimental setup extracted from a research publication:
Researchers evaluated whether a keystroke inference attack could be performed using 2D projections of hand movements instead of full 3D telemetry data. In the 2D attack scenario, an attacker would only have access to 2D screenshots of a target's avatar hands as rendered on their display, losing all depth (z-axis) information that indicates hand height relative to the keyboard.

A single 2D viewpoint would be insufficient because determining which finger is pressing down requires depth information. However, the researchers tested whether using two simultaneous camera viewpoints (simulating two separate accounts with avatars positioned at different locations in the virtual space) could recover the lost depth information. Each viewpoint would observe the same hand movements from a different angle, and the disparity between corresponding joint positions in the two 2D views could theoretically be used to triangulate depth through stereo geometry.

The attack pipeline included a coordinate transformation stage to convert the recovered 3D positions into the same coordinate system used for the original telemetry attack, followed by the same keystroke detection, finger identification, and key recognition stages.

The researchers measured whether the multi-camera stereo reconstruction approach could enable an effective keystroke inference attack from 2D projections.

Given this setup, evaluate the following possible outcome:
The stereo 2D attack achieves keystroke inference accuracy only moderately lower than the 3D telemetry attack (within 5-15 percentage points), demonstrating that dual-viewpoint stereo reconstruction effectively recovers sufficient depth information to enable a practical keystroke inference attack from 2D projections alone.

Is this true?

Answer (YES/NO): YES